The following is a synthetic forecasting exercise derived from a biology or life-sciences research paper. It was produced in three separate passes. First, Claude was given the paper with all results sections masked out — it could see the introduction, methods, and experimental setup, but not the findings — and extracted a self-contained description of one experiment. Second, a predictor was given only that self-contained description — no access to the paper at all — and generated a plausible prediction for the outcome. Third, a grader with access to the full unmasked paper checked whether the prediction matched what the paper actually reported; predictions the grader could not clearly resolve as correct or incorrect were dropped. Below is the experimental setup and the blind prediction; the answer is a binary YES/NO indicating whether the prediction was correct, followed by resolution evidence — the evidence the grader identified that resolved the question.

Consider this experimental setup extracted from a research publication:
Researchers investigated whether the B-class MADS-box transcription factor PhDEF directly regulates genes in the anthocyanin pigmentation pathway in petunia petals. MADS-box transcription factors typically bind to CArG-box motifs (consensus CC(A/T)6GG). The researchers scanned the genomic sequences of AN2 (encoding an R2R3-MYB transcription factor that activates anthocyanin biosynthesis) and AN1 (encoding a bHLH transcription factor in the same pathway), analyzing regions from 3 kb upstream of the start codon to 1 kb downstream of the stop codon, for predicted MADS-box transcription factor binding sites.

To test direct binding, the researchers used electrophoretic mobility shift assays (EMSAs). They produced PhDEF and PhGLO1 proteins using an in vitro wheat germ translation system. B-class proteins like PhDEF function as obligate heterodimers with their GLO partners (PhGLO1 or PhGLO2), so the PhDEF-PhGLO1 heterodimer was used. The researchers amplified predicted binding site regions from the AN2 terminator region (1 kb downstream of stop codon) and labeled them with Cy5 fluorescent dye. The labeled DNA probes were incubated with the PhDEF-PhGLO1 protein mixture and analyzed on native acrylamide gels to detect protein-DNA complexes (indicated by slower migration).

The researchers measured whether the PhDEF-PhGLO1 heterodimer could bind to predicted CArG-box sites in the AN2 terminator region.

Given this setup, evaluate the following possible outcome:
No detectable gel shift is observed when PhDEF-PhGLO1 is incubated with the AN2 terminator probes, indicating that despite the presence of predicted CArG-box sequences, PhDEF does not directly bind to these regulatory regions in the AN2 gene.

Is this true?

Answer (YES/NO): NO